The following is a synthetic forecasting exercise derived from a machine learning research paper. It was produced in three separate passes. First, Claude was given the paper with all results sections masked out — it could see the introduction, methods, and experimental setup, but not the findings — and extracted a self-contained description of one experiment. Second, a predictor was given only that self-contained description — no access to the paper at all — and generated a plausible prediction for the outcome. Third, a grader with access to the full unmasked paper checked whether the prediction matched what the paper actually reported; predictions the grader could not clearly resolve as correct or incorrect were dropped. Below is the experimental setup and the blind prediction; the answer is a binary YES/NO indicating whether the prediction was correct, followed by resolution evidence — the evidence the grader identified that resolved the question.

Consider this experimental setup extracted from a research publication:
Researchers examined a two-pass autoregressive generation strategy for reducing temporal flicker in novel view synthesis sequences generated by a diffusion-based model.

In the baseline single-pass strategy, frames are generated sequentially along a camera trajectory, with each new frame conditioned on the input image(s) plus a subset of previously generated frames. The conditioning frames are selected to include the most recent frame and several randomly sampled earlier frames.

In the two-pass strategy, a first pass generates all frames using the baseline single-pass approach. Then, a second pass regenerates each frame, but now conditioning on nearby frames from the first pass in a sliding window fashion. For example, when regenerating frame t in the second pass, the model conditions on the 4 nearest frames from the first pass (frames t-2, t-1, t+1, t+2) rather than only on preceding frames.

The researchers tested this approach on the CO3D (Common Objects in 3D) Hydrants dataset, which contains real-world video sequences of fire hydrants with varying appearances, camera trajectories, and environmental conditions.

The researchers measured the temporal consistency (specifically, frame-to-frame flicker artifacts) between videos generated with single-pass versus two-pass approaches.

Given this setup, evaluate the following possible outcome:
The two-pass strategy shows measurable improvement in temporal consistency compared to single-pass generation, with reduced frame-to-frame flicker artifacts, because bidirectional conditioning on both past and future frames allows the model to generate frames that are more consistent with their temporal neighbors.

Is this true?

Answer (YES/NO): YES